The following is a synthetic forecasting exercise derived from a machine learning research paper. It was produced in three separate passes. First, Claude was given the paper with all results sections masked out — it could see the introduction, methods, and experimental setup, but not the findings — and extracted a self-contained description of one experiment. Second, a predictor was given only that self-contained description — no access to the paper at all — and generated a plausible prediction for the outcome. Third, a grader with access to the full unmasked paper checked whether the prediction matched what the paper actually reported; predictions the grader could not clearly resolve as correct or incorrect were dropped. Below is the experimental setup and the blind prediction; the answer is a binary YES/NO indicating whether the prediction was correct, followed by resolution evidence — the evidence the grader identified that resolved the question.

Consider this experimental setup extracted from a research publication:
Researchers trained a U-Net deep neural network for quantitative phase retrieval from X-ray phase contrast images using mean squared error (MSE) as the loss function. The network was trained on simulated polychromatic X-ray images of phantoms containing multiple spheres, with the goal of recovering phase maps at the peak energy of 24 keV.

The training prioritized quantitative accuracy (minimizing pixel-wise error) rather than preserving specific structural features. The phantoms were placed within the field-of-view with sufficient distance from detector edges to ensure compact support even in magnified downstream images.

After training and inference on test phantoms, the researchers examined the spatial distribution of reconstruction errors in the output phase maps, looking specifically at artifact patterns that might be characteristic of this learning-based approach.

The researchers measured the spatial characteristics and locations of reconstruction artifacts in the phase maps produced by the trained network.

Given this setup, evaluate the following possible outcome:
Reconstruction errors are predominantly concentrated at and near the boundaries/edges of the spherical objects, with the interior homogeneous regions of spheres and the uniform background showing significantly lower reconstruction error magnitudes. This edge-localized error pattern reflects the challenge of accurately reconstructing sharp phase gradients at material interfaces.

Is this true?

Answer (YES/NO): YES